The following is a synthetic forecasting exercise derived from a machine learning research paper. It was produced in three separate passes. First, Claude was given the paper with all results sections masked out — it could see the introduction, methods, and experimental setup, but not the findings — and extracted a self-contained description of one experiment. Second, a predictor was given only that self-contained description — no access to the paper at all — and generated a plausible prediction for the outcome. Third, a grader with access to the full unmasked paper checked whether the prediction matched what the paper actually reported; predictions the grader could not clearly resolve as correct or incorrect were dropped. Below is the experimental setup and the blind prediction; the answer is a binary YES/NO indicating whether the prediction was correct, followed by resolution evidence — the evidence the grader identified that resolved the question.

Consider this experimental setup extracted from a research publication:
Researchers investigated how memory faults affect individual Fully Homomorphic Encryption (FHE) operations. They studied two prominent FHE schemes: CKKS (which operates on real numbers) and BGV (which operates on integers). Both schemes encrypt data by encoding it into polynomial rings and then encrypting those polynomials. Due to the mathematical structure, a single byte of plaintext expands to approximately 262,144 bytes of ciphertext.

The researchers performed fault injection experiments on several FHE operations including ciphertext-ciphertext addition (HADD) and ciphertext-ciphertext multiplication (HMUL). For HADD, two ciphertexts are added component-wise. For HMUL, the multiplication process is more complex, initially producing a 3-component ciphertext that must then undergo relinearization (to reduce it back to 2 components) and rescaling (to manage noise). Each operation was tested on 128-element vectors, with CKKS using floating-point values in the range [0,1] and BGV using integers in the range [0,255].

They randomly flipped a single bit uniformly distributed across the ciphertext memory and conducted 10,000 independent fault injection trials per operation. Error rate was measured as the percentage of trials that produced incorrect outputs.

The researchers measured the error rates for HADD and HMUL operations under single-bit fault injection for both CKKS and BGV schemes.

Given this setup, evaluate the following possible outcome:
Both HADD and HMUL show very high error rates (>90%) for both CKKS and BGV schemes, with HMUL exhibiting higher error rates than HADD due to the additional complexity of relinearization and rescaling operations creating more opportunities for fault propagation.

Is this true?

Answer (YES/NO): NO